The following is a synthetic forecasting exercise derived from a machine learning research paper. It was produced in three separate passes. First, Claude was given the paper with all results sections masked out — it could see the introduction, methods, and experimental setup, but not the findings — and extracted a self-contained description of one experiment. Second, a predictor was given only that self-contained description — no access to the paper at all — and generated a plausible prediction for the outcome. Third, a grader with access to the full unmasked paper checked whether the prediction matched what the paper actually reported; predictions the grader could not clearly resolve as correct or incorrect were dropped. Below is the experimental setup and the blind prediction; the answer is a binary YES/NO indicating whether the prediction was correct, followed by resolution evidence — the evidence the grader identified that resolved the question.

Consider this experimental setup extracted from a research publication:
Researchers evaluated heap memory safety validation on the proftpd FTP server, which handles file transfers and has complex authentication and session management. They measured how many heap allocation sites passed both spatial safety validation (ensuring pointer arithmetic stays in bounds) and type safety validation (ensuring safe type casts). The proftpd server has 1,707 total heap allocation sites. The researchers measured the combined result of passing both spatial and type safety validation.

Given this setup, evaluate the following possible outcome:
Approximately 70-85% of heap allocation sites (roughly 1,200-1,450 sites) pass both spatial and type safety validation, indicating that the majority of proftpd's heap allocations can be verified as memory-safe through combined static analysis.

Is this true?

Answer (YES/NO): NO